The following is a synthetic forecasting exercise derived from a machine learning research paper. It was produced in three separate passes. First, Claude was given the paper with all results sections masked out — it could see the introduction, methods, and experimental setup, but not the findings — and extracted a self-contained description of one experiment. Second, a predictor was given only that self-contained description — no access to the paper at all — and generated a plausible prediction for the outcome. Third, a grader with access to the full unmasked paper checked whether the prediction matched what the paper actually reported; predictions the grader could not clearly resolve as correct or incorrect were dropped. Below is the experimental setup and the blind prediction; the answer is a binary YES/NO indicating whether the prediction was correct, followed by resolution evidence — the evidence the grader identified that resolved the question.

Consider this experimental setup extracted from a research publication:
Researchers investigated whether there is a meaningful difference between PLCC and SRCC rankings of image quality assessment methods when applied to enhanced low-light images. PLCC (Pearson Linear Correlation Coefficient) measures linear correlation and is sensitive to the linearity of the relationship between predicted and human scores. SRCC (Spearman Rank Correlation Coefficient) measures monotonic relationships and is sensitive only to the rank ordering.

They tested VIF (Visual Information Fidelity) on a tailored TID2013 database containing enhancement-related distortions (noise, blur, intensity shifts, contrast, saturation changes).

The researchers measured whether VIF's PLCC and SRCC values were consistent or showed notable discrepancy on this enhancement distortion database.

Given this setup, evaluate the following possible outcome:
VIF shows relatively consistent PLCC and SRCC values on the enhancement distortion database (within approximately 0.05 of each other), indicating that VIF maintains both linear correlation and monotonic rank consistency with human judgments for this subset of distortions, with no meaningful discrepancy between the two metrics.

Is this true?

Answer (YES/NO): NO